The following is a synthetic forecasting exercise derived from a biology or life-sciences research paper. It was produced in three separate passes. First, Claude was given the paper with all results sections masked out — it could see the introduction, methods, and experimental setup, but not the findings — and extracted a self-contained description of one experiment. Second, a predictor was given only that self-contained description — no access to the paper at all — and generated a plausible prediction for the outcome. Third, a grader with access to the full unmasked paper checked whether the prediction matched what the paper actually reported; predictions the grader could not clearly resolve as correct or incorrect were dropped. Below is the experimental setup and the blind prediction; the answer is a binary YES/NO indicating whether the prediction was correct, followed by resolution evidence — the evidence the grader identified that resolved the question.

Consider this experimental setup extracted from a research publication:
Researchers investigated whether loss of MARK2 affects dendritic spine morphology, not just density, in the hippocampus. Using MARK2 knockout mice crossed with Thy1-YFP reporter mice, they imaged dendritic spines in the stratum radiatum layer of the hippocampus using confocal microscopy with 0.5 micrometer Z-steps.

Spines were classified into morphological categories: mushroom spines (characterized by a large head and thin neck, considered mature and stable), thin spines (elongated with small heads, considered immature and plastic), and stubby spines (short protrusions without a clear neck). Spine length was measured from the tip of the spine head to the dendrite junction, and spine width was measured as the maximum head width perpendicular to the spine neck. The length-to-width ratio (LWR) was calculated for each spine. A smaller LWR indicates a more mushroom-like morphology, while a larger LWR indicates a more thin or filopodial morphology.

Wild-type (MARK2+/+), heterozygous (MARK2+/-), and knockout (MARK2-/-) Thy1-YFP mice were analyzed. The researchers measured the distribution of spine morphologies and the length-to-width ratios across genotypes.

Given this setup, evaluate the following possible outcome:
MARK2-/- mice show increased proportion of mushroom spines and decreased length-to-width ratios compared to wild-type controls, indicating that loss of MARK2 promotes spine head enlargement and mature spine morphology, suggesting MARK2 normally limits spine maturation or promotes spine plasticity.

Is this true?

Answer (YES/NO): NO